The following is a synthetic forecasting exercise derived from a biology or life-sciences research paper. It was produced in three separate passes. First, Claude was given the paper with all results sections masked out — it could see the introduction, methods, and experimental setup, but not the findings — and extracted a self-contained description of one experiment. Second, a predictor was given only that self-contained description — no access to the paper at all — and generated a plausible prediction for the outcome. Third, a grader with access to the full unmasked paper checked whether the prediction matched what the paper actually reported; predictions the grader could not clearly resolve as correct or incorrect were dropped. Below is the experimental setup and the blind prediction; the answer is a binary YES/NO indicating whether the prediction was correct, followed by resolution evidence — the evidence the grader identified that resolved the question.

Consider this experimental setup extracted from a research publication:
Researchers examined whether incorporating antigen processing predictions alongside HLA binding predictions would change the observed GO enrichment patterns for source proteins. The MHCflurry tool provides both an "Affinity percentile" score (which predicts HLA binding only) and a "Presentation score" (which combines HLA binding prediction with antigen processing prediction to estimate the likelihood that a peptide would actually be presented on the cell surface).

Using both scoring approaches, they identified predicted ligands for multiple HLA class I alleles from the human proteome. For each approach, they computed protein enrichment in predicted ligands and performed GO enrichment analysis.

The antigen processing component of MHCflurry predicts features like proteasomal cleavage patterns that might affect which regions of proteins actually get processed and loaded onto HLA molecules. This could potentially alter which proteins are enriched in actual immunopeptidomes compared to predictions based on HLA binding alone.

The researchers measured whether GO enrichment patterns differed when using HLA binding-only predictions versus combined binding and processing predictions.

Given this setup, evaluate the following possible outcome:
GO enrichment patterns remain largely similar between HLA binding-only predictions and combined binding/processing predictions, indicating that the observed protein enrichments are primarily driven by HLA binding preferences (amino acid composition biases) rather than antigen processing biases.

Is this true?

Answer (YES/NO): YES